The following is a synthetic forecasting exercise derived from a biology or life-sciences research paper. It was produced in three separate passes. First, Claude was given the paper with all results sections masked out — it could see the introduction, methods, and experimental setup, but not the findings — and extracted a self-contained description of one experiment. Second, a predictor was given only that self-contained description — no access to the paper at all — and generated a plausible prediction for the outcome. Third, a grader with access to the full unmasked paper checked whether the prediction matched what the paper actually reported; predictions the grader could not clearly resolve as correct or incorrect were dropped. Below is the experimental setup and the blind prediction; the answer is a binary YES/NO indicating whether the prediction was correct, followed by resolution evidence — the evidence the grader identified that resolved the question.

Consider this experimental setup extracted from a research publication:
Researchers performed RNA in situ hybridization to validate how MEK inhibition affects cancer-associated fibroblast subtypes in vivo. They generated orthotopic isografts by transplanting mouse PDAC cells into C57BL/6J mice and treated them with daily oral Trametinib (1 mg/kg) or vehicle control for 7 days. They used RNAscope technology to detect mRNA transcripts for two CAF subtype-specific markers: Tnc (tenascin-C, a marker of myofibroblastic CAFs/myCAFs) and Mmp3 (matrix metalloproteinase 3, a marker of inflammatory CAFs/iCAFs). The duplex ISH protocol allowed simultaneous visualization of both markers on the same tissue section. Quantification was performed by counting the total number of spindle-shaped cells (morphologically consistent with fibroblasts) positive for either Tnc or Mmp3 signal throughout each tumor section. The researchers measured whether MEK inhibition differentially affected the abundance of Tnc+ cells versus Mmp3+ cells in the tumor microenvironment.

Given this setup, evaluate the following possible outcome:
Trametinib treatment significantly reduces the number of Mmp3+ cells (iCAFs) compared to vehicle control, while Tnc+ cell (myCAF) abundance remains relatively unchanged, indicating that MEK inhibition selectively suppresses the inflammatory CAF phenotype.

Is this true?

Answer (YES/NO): NO